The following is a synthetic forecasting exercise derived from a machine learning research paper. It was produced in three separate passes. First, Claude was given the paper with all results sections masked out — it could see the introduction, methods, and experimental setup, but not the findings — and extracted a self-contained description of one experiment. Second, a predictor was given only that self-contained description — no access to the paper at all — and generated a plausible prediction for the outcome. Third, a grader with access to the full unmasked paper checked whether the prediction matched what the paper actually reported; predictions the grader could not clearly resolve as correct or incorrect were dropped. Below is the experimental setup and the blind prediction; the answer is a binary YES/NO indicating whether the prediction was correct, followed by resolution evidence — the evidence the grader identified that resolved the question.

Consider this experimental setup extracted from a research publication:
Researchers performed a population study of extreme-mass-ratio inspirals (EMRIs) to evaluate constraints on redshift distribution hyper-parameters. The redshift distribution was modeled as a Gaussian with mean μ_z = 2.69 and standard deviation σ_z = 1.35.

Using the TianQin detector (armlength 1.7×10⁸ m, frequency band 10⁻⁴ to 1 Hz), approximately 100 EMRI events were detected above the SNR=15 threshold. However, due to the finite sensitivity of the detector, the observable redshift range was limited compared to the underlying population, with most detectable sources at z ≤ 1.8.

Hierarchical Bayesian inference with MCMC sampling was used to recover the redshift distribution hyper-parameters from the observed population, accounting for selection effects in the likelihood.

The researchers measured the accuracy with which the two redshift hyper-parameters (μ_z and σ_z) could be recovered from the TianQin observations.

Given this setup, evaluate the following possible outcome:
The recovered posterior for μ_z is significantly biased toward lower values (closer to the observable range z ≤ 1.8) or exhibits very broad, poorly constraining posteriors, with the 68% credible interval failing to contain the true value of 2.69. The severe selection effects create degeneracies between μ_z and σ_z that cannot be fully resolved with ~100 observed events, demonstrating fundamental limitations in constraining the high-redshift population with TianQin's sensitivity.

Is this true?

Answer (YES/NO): NO